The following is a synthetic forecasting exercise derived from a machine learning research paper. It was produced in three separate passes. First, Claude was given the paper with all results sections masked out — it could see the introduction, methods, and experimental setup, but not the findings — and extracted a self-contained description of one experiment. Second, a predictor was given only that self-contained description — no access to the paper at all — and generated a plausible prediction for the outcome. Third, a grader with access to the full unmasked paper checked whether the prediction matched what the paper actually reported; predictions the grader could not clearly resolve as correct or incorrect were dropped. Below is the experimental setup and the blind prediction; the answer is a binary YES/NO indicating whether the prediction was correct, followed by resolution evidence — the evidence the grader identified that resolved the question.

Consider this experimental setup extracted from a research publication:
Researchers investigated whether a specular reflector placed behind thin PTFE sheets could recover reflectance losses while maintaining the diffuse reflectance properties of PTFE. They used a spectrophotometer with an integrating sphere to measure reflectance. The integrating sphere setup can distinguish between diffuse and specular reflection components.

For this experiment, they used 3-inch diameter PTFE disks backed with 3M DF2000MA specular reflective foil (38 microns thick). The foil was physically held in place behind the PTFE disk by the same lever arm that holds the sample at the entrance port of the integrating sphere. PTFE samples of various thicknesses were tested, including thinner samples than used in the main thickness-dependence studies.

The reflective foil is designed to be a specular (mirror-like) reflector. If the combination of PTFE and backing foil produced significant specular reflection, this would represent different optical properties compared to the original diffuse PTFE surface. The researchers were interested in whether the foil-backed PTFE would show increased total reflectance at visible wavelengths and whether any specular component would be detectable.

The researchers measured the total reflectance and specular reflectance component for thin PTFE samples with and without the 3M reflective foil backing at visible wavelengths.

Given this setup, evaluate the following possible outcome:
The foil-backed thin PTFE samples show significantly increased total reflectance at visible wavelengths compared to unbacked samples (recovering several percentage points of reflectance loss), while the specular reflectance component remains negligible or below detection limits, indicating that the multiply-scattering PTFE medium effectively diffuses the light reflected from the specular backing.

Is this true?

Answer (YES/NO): YES